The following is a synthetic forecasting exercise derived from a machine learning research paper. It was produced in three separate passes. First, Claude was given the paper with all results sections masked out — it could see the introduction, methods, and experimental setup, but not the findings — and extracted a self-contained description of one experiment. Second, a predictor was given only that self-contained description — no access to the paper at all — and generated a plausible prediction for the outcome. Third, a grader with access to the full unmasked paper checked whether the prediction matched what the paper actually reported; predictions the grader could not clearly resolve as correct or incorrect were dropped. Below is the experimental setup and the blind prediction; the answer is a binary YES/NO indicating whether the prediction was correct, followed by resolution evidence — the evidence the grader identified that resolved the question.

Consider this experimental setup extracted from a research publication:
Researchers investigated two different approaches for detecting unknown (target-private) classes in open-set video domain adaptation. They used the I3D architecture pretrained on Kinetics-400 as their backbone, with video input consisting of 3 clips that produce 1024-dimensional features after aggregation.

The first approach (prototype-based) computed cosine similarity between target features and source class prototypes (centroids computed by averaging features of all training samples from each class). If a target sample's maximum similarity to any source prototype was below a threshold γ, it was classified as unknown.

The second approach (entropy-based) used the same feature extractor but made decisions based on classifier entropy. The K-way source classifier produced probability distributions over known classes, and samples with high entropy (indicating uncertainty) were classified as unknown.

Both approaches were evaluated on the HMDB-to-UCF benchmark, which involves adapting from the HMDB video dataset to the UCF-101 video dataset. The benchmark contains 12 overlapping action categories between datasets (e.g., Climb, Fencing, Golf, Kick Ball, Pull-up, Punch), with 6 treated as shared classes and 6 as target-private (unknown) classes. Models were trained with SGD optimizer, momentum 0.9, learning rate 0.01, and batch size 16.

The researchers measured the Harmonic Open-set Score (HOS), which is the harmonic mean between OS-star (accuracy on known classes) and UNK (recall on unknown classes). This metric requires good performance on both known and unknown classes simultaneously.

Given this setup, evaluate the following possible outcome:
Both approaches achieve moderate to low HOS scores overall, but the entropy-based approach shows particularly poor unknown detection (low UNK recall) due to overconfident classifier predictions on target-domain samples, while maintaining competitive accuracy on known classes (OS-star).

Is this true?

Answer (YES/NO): NO